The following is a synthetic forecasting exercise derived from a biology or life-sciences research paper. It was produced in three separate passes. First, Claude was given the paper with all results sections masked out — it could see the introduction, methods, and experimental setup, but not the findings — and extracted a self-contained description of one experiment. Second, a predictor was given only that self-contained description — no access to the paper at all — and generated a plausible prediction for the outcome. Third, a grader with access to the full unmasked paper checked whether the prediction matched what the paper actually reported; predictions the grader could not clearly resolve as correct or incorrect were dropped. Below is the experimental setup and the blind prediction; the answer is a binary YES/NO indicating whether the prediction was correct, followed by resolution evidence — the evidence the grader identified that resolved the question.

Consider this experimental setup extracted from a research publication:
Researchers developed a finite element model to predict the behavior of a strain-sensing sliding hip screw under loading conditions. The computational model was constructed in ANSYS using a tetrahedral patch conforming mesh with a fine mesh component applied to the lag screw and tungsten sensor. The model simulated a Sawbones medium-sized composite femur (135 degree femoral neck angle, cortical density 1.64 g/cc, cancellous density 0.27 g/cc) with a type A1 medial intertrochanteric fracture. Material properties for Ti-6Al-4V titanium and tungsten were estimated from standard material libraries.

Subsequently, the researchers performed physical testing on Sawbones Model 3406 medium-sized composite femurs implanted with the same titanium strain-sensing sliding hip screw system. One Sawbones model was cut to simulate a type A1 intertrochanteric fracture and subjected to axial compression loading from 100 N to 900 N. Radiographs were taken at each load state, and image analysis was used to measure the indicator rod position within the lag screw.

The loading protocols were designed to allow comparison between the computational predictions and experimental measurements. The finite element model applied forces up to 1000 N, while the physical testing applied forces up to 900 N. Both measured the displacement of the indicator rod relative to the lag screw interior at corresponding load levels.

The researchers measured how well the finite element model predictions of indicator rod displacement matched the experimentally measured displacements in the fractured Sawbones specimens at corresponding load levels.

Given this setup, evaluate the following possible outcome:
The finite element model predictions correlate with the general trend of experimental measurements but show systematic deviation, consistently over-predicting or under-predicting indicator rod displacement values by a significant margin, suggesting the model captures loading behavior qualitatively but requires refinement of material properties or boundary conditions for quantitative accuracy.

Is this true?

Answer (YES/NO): NO